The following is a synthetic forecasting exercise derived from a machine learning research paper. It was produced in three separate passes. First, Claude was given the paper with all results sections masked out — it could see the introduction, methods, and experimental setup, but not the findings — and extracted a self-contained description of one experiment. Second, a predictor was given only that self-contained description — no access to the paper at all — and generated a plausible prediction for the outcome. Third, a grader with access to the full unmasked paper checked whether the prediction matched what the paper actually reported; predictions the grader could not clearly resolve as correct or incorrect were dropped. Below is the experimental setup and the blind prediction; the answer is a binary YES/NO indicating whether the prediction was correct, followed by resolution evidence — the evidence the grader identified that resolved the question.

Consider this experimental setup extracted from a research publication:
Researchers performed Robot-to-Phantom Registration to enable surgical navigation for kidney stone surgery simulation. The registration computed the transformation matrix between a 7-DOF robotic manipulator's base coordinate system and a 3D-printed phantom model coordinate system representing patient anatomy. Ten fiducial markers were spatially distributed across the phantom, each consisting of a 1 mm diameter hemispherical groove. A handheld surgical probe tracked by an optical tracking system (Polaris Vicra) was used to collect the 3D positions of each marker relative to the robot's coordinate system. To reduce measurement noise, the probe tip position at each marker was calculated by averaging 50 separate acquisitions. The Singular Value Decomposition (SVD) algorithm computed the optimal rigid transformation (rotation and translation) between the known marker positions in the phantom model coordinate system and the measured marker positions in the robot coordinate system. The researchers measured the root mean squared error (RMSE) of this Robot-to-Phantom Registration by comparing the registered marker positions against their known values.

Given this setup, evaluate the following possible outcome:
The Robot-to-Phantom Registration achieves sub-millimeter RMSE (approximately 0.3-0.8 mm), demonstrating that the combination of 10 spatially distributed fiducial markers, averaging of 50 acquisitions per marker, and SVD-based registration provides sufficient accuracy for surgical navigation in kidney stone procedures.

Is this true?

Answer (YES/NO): NO